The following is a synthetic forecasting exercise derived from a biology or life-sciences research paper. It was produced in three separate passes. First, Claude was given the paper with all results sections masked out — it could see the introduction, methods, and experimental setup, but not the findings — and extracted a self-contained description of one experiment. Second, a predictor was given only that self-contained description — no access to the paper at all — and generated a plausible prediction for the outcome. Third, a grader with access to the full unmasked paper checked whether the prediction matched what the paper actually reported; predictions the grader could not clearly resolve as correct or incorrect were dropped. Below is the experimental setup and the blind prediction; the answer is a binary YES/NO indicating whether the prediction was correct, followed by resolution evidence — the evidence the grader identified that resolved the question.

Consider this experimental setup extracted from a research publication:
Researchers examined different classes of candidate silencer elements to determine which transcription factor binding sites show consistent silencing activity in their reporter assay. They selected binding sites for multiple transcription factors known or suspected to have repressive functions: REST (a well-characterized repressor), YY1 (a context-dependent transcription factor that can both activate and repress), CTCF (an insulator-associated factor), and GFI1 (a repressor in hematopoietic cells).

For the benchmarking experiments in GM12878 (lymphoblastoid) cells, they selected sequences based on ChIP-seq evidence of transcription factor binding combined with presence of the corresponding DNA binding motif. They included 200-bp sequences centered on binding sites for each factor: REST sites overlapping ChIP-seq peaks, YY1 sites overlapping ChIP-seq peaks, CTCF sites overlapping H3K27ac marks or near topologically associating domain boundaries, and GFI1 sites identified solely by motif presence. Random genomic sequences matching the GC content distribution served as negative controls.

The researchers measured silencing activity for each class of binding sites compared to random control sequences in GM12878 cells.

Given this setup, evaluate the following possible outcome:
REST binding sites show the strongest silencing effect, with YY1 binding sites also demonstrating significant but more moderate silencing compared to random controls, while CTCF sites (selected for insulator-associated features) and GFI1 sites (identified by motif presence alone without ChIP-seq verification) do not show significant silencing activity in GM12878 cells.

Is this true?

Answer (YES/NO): NO